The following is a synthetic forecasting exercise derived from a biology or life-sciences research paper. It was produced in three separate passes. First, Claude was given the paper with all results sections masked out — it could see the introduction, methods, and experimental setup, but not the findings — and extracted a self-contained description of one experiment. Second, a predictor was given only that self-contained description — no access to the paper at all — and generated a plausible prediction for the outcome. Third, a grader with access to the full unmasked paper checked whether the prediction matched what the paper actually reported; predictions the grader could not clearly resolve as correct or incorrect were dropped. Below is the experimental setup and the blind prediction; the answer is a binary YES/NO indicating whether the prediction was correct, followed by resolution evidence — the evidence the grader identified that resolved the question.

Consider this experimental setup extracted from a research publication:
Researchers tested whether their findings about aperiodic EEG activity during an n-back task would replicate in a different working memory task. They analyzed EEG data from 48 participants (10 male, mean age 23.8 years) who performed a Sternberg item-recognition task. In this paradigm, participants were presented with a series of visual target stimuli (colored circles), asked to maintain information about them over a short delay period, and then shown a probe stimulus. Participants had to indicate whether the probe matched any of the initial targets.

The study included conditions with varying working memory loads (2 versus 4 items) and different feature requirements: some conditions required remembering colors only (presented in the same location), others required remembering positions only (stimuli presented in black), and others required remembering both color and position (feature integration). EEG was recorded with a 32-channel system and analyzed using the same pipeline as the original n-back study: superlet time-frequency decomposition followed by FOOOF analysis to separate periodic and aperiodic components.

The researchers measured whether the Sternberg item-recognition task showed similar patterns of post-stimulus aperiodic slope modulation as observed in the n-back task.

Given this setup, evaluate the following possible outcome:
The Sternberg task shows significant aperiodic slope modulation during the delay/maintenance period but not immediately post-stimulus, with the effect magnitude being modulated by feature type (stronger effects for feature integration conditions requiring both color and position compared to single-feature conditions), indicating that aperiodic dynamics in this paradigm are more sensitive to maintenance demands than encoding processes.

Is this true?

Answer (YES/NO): NO